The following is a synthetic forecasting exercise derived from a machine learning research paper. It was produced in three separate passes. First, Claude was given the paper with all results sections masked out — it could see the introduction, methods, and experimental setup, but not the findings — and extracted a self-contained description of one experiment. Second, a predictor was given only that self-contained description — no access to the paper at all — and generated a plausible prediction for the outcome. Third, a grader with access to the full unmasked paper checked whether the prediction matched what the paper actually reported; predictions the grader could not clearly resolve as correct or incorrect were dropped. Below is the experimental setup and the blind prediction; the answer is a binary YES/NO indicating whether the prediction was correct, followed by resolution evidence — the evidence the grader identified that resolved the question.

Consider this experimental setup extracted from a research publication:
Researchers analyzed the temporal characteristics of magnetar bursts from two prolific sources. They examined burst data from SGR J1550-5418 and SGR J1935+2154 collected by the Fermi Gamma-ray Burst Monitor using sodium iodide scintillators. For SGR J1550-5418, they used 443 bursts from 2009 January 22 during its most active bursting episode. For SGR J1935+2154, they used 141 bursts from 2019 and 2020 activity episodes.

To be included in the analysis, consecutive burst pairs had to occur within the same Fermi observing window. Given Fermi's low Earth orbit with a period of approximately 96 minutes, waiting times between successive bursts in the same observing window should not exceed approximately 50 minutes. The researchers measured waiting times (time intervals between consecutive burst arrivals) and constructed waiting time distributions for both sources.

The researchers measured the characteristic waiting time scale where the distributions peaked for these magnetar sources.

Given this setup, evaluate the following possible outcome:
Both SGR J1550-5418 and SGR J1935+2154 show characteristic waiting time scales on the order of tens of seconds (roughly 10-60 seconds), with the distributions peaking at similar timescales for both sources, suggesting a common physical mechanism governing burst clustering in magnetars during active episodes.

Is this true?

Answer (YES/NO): NO